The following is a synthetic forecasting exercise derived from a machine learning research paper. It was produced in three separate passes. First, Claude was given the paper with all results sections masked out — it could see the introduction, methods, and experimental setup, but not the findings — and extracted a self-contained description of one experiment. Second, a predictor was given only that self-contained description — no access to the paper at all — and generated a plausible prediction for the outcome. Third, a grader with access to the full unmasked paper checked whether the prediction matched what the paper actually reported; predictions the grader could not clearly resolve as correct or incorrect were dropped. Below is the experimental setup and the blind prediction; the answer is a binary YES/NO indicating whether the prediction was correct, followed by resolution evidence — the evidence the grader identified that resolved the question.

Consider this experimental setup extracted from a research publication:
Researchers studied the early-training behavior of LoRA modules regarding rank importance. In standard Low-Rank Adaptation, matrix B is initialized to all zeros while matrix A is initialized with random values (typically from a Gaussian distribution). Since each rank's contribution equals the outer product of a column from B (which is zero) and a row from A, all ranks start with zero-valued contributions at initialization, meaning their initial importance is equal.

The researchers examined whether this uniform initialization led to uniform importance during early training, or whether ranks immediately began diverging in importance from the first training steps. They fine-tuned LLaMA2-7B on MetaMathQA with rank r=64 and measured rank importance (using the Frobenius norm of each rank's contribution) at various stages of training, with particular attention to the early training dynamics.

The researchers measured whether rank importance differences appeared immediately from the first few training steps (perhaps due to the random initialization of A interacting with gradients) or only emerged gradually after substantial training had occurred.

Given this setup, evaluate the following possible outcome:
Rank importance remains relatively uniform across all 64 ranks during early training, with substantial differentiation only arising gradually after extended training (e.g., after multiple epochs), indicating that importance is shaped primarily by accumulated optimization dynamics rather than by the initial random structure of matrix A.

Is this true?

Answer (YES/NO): YES